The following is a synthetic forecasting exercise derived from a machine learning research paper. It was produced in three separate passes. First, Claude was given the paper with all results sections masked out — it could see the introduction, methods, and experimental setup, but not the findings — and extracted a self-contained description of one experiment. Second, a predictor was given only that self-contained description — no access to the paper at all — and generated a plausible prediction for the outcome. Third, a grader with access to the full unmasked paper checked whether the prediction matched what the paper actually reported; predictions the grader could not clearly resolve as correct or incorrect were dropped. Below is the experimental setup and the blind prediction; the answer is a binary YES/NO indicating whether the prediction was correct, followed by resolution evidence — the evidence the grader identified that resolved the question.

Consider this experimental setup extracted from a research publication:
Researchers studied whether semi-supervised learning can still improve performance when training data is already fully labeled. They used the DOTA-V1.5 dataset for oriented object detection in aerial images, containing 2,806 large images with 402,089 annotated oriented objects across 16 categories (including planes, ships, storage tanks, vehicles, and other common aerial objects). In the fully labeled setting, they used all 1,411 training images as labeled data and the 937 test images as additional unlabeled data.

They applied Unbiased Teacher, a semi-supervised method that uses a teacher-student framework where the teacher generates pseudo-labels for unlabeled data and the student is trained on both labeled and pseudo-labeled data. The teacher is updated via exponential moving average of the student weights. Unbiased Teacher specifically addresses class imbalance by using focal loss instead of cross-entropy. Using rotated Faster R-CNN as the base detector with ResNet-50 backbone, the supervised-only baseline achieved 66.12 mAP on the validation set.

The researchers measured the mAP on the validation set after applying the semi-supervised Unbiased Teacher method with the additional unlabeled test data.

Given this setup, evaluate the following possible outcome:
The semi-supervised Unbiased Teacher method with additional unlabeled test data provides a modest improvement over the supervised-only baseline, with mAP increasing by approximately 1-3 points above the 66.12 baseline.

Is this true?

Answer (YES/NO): NO